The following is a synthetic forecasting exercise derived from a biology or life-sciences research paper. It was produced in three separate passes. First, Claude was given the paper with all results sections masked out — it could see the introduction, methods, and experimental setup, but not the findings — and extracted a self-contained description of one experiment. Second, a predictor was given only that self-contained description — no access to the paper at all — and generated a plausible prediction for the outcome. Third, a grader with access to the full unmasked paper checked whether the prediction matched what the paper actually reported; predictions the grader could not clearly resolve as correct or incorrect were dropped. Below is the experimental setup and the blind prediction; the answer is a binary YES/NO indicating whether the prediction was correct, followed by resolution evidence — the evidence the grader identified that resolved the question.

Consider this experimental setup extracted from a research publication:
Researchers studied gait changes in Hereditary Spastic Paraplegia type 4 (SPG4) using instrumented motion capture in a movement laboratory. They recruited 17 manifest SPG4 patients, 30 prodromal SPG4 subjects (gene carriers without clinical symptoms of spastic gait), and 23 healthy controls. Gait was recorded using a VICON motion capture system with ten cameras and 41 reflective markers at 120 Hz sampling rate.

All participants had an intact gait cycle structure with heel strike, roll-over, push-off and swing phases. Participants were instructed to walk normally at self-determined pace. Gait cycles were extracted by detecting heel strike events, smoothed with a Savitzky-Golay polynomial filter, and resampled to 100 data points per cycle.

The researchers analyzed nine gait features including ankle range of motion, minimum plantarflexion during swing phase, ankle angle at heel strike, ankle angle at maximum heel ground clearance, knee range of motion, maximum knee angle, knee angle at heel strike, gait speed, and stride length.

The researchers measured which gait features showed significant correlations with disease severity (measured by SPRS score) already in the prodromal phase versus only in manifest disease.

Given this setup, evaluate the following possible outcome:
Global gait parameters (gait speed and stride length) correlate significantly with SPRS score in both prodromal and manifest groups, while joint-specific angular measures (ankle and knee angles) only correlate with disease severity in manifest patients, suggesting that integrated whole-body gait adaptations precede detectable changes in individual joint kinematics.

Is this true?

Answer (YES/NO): NO